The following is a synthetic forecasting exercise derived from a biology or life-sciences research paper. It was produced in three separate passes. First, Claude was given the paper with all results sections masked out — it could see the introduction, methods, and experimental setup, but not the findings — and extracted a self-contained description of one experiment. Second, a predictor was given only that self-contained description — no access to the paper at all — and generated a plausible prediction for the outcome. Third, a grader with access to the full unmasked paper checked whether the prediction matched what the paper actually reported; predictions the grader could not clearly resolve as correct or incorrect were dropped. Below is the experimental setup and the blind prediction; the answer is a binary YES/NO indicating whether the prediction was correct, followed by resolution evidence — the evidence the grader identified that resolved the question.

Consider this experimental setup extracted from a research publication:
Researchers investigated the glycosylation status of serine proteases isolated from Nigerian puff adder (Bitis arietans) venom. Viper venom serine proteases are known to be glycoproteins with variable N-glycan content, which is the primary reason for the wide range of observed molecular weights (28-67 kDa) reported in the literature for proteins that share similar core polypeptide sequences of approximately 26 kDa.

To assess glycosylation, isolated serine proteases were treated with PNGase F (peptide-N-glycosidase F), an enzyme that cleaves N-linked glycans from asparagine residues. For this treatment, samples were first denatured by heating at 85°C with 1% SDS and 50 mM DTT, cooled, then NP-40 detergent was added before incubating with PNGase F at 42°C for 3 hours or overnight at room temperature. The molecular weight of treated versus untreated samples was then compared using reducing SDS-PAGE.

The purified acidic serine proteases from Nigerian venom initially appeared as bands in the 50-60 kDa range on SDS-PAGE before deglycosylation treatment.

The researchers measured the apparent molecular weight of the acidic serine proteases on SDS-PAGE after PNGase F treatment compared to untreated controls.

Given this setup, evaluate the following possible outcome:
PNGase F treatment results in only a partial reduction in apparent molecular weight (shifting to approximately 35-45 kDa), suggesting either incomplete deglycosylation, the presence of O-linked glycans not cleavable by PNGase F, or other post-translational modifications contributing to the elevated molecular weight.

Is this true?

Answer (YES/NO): NO